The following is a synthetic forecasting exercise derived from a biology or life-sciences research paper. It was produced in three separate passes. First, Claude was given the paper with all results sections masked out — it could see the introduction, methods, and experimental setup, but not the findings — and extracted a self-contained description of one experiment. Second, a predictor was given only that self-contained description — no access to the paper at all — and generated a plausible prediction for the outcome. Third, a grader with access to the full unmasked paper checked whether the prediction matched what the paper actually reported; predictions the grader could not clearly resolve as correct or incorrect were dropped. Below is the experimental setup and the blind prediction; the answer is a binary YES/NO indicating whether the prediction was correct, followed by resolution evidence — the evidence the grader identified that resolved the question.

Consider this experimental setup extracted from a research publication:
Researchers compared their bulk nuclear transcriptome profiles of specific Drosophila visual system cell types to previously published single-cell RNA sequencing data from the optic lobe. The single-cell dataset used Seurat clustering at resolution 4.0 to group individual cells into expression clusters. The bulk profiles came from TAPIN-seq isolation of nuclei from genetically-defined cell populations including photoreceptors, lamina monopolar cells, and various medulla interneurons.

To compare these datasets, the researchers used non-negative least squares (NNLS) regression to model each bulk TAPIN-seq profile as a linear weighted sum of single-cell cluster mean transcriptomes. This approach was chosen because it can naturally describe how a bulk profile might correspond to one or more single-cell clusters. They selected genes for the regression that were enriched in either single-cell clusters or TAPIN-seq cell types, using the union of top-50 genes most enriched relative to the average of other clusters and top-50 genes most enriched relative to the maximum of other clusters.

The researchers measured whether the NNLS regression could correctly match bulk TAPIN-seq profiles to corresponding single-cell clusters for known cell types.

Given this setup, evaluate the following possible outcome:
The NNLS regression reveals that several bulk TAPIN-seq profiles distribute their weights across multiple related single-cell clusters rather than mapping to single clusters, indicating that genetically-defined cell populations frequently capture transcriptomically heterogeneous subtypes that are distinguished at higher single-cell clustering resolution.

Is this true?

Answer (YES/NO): NO